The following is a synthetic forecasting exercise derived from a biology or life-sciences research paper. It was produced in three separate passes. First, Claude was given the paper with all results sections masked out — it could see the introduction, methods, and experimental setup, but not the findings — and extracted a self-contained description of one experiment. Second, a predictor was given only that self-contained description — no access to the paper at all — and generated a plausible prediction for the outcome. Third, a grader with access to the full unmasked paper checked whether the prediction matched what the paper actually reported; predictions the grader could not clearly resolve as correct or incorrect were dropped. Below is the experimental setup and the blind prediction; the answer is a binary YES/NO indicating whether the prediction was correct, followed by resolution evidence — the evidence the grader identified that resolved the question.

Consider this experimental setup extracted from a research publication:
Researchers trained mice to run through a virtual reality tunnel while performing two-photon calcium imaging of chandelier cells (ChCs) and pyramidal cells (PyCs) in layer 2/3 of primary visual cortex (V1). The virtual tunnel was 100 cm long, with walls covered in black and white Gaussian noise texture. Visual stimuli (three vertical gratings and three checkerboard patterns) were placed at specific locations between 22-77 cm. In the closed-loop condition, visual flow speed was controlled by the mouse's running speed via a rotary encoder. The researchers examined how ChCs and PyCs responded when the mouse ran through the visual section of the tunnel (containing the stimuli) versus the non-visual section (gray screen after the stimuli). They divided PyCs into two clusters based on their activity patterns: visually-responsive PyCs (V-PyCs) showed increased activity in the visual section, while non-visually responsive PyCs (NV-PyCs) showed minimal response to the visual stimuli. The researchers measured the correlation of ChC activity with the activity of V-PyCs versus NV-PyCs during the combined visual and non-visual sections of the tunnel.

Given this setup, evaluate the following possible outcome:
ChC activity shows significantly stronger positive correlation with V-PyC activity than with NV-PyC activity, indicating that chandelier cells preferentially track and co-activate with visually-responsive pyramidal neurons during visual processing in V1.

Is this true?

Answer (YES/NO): NO